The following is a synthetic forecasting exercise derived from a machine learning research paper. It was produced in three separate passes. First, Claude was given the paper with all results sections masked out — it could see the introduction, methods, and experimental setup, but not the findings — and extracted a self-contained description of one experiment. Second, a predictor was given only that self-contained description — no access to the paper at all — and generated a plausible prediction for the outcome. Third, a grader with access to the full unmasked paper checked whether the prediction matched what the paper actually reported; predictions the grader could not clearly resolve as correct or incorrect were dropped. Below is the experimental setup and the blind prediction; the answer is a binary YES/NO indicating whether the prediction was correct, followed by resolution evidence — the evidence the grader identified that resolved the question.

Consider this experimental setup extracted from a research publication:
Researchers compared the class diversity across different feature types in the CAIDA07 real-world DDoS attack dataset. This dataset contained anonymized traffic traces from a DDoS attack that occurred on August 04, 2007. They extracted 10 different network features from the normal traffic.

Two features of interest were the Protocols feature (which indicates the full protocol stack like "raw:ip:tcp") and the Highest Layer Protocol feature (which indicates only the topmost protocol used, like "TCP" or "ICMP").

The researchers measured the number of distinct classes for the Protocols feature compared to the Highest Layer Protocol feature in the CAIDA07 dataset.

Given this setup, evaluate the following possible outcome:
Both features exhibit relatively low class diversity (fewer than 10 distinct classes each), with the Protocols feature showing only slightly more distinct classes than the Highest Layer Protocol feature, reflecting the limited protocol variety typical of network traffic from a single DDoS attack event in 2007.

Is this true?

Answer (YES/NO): YES